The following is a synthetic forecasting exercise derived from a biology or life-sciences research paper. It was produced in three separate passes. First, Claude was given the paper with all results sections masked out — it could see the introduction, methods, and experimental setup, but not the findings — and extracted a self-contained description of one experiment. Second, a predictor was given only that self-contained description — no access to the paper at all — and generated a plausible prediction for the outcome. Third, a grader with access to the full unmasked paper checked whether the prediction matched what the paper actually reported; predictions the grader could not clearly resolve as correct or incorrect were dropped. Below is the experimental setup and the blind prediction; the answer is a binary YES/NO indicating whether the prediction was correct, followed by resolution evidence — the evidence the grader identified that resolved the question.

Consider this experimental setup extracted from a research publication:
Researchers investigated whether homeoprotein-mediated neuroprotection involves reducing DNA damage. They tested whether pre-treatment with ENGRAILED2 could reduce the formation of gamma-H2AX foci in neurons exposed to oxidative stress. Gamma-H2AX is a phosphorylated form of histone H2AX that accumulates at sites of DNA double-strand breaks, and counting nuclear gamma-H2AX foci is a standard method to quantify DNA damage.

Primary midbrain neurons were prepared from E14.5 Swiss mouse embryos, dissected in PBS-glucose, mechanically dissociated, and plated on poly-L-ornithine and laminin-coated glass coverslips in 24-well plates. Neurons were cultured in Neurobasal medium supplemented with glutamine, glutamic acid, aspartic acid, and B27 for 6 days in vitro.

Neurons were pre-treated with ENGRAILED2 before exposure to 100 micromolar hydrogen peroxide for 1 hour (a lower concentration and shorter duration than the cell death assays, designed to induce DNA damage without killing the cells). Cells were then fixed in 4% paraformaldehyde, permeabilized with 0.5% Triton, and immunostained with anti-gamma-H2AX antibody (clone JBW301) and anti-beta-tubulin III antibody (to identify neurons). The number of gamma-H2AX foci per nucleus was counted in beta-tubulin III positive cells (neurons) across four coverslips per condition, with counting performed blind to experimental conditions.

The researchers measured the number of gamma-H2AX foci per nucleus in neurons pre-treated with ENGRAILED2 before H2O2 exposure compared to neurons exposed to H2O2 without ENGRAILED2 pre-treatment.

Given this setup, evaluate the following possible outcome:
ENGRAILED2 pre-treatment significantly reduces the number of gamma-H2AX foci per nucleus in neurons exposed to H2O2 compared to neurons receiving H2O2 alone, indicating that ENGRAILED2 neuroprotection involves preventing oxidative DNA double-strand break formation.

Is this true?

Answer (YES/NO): YES